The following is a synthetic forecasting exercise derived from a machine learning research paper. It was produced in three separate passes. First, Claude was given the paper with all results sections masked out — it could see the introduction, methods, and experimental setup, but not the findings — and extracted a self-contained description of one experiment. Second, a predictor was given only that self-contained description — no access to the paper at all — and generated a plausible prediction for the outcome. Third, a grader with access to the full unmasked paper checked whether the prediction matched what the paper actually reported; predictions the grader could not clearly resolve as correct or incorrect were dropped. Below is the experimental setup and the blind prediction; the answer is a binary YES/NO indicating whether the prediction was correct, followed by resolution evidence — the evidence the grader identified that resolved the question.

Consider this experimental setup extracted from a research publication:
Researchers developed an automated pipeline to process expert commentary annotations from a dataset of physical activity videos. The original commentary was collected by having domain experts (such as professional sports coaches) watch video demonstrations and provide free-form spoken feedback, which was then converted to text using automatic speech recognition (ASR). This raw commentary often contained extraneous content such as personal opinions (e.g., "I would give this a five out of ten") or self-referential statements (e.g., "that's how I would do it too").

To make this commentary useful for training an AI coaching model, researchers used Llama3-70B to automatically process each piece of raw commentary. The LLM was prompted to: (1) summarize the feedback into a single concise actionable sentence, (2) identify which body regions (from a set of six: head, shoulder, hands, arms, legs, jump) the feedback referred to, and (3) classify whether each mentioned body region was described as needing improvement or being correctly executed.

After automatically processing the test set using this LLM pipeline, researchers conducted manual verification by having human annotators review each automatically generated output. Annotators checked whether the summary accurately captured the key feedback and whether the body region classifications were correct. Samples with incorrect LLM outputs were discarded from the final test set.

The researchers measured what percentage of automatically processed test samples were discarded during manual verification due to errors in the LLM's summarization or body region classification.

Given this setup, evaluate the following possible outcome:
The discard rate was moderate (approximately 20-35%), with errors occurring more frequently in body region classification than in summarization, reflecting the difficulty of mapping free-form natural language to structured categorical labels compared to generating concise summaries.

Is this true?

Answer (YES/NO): NO